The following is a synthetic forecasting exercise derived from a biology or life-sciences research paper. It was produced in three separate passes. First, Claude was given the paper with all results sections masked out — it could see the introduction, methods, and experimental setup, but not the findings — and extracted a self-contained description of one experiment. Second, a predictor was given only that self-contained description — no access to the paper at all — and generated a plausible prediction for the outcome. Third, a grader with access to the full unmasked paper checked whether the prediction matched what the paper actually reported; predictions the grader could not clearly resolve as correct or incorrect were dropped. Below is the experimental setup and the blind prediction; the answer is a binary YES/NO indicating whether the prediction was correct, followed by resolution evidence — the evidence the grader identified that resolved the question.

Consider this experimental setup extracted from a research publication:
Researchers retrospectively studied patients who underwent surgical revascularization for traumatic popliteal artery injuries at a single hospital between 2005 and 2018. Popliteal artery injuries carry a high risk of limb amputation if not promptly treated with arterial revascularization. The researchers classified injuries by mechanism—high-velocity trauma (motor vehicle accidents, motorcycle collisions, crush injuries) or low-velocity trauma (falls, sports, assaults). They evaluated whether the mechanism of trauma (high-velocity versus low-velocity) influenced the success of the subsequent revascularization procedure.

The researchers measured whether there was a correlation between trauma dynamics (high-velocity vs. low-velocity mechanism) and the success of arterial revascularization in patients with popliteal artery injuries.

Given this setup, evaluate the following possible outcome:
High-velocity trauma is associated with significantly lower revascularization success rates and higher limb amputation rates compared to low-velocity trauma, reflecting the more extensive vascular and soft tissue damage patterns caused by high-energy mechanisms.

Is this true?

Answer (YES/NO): NO